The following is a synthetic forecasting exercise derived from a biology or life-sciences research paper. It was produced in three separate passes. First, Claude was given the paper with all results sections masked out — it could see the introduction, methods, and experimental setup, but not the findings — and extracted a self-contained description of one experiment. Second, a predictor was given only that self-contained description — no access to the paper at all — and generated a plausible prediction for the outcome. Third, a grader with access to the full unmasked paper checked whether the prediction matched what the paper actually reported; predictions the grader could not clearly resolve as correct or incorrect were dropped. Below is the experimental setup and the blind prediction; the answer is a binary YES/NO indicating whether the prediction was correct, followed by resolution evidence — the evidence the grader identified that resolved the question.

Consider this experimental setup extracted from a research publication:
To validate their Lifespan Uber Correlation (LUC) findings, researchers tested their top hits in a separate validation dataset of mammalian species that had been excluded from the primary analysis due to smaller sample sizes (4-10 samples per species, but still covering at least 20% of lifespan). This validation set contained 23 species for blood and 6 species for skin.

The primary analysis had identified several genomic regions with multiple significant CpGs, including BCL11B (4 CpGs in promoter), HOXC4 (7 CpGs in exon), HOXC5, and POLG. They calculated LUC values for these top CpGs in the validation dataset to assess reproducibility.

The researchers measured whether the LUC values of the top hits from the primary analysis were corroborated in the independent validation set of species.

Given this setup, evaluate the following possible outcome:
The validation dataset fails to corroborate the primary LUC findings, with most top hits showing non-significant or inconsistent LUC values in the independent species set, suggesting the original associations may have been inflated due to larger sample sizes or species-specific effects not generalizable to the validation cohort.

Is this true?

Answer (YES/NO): NO